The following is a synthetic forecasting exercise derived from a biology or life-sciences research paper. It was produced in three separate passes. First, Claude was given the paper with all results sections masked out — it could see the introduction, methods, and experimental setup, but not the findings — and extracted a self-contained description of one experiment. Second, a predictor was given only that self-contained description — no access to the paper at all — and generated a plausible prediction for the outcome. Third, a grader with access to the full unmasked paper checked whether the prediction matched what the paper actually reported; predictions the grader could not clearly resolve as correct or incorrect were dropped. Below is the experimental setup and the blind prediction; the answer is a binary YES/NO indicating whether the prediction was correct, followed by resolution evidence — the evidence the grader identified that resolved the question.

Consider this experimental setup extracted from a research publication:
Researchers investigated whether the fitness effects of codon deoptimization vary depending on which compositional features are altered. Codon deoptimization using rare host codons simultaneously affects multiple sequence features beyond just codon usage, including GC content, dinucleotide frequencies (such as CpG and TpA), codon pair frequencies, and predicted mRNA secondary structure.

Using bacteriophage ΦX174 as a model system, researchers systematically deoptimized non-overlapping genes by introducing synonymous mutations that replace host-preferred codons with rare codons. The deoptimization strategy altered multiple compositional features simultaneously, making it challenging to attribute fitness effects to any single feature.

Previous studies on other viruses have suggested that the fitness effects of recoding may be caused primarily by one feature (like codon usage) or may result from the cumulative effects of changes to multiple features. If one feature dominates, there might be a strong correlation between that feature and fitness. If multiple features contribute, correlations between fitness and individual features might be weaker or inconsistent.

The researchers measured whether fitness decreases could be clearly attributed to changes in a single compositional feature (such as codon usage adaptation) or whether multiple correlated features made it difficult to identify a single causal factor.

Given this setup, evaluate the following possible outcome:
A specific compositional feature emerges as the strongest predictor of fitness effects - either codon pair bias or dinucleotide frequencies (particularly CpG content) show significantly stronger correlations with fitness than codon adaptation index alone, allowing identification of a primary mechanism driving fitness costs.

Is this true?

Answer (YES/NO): NO